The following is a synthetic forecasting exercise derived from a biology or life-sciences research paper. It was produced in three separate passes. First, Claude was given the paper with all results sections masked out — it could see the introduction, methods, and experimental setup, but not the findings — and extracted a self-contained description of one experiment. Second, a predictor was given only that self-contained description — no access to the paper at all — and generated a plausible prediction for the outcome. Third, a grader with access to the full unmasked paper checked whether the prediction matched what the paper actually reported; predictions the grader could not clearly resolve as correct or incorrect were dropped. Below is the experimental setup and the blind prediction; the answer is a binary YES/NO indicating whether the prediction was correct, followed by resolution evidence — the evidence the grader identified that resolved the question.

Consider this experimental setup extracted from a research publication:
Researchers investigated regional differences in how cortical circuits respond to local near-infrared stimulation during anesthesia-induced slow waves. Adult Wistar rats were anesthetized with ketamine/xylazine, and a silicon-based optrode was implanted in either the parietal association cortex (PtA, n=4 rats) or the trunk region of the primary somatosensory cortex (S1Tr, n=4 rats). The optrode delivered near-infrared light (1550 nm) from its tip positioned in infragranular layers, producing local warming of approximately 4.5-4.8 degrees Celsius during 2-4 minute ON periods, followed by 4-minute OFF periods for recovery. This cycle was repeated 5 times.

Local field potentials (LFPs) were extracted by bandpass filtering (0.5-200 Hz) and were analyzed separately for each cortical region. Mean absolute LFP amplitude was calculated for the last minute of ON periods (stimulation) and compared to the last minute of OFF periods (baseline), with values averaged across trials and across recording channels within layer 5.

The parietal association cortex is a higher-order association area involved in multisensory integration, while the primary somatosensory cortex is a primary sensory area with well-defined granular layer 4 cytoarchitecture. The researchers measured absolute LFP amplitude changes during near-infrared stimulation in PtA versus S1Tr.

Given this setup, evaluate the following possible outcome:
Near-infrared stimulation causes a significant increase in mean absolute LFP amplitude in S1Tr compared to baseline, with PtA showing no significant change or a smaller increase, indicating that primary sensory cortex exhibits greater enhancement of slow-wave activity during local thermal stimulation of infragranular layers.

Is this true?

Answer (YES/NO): NO